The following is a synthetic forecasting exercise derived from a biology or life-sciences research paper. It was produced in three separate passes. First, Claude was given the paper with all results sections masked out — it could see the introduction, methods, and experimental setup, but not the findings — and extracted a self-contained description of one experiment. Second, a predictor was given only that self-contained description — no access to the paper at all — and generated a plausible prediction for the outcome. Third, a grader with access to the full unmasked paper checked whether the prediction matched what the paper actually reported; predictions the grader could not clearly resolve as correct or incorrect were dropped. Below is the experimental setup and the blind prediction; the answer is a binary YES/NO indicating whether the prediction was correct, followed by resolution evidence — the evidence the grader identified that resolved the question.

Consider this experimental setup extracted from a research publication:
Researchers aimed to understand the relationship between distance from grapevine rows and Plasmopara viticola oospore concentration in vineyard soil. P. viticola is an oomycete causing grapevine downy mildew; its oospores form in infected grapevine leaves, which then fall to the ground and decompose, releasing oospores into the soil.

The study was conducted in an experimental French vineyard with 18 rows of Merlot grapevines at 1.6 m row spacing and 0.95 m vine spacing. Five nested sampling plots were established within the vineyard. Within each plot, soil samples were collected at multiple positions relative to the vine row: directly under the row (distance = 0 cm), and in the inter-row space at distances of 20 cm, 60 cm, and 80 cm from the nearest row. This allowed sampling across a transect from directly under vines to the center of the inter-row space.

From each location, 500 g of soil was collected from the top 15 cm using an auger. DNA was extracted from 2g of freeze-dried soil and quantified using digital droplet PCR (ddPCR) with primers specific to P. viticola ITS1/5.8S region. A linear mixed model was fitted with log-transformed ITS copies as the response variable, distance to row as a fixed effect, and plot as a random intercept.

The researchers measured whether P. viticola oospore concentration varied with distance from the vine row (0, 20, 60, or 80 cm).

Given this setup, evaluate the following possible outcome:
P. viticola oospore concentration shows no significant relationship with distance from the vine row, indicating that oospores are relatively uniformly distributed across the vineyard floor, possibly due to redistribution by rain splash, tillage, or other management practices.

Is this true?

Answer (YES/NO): NO